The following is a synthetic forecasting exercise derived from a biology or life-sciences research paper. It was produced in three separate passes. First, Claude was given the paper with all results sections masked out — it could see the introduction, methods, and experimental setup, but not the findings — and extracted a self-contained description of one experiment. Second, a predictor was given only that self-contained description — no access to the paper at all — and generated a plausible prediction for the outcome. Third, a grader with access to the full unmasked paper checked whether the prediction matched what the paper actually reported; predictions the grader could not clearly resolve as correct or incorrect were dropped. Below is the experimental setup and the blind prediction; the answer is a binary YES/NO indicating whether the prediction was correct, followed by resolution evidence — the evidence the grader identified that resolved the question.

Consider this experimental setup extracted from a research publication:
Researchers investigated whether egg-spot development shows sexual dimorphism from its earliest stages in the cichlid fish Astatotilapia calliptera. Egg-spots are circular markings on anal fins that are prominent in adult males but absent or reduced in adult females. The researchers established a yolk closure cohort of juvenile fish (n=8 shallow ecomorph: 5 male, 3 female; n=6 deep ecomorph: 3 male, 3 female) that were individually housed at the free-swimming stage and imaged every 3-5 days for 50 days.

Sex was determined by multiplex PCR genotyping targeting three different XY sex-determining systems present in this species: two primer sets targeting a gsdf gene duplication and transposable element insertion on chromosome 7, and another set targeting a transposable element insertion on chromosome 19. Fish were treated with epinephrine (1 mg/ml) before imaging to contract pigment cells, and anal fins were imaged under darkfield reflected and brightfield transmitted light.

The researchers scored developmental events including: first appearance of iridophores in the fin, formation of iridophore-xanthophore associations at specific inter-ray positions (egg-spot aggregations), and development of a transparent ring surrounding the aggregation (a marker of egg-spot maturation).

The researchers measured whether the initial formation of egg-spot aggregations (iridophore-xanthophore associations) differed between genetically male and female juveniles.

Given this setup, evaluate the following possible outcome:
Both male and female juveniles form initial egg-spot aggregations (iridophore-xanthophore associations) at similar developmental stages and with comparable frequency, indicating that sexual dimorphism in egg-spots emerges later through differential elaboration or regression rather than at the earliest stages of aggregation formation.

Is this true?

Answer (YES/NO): YES